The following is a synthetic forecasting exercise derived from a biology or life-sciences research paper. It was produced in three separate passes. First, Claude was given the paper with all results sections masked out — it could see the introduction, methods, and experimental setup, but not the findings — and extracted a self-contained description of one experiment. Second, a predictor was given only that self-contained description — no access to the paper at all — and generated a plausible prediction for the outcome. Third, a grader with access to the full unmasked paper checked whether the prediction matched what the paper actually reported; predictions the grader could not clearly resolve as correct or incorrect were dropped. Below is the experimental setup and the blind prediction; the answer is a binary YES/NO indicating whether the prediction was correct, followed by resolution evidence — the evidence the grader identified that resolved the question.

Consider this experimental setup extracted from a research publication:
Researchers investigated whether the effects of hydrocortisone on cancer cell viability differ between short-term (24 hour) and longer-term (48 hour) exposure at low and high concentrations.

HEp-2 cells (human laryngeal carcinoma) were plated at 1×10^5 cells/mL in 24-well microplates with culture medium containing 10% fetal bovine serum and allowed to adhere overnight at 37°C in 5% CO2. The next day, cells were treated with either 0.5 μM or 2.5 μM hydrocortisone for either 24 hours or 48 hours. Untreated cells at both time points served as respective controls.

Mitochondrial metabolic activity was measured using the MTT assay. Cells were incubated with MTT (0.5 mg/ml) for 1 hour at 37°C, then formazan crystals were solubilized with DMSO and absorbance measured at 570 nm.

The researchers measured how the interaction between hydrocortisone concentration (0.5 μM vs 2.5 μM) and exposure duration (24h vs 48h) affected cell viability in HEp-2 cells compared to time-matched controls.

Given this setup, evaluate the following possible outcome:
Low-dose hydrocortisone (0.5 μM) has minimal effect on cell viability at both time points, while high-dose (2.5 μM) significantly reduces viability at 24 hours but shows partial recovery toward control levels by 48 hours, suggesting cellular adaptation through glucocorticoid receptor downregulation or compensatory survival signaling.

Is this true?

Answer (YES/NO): NO